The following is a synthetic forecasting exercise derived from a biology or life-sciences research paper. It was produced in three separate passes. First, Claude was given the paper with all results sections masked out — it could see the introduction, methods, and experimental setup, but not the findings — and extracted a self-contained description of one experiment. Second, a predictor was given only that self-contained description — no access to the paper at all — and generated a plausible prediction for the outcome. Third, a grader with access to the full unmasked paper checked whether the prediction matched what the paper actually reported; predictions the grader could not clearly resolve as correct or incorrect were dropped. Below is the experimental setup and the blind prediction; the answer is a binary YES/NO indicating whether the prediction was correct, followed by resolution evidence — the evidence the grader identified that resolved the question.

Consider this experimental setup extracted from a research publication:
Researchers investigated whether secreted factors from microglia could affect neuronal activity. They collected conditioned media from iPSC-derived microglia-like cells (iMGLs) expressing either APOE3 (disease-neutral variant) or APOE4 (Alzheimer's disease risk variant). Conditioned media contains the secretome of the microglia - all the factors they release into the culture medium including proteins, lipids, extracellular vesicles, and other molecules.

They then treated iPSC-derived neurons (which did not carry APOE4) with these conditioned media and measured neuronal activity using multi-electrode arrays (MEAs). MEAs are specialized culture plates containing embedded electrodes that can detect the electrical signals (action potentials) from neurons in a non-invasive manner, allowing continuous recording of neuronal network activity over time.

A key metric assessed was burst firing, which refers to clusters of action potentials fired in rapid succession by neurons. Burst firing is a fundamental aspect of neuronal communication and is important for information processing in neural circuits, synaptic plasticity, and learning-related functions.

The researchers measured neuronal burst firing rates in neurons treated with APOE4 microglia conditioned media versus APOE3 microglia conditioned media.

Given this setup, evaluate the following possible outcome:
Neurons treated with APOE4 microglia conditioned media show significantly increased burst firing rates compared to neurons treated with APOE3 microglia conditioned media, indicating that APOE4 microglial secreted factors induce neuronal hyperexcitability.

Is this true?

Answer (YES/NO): NO